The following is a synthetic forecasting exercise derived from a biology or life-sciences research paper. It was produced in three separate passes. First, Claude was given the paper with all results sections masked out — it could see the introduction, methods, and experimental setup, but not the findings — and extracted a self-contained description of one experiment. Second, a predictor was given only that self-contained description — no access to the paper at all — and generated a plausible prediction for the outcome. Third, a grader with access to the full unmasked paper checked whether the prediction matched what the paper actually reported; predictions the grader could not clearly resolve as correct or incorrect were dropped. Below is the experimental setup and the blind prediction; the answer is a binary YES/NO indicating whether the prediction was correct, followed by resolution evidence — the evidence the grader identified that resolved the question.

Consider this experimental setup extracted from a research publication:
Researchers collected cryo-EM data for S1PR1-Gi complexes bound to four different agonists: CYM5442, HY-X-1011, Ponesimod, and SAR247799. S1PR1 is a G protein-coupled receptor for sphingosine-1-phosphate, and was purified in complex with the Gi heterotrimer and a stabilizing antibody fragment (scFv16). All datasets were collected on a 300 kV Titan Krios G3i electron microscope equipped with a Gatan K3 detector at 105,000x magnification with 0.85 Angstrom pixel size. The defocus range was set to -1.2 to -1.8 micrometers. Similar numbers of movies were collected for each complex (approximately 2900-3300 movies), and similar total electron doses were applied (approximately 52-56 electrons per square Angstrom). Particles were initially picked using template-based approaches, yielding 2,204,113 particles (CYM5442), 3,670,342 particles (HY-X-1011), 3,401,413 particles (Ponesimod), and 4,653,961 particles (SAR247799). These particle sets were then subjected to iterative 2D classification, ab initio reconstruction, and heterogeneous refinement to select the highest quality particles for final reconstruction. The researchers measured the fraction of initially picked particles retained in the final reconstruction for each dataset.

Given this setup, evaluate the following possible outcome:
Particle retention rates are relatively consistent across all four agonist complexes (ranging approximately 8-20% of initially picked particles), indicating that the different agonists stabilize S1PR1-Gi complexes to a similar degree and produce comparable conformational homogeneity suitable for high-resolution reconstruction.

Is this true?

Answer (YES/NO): NO